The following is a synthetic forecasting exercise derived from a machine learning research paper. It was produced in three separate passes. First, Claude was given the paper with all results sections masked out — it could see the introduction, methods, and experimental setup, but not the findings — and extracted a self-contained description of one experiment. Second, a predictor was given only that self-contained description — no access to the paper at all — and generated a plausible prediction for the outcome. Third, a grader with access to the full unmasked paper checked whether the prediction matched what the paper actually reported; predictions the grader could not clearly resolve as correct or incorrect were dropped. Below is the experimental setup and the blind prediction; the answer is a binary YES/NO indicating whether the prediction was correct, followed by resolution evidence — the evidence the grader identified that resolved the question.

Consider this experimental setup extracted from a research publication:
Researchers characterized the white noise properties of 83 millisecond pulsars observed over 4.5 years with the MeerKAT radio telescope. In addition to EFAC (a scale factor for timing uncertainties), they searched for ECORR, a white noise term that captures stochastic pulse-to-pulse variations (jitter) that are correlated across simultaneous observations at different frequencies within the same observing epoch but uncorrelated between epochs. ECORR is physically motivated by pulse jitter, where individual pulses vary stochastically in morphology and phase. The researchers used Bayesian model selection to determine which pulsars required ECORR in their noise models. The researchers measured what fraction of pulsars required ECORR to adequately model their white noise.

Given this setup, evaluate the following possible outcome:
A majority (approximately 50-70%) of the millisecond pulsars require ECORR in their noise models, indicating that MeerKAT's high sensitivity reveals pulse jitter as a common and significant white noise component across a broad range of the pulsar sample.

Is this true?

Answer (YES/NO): NO